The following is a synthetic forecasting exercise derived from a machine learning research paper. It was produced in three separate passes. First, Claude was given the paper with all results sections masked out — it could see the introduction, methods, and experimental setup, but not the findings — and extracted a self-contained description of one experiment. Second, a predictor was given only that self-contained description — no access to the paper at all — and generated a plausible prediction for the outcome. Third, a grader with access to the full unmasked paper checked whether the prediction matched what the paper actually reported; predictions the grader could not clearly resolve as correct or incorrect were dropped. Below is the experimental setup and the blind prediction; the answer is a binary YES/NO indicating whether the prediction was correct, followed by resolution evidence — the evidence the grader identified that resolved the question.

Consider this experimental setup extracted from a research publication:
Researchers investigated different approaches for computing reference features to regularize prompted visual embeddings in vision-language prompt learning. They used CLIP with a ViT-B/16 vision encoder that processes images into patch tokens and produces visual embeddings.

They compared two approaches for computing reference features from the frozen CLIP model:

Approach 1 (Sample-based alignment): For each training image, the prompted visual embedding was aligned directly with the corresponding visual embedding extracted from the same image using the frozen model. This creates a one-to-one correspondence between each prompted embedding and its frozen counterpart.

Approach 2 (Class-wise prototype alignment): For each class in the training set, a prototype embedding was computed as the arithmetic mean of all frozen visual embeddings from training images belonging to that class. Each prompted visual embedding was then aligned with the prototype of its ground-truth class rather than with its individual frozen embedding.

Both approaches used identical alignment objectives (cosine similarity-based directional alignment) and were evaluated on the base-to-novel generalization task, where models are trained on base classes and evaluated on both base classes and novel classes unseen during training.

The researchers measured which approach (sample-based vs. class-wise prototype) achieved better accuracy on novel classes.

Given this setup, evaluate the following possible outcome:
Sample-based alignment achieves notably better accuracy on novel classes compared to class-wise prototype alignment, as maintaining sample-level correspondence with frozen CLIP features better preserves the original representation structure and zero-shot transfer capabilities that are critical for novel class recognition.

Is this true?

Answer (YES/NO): NO